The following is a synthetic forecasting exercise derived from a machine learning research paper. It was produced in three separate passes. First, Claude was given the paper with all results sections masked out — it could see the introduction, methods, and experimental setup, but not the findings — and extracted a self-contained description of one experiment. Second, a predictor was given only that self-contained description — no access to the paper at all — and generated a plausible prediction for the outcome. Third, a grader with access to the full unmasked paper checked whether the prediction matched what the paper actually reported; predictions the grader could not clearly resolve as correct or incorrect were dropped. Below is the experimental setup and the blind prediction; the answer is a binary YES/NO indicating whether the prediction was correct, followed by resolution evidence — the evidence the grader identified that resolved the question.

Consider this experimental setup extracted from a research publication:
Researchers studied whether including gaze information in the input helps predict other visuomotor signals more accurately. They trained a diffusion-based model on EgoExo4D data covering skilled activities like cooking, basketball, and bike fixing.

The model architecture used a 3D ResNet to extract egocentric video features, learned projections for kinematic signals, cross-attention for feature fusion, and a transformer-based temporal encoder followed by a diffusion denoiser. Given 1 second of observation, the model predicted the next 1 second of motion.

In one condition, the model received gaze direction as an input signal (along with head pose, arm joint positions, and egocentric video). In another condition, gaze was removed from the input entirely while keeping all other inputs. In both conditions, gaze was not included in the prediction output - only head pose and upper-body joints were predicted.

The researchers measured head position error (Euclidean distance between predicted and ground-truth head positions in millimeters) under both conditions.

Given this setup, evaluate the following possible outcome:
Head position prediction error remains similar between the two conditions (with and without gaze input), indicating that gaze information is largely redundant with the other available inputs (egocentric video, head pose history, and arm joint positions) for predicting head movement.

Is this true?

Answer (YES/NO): NO